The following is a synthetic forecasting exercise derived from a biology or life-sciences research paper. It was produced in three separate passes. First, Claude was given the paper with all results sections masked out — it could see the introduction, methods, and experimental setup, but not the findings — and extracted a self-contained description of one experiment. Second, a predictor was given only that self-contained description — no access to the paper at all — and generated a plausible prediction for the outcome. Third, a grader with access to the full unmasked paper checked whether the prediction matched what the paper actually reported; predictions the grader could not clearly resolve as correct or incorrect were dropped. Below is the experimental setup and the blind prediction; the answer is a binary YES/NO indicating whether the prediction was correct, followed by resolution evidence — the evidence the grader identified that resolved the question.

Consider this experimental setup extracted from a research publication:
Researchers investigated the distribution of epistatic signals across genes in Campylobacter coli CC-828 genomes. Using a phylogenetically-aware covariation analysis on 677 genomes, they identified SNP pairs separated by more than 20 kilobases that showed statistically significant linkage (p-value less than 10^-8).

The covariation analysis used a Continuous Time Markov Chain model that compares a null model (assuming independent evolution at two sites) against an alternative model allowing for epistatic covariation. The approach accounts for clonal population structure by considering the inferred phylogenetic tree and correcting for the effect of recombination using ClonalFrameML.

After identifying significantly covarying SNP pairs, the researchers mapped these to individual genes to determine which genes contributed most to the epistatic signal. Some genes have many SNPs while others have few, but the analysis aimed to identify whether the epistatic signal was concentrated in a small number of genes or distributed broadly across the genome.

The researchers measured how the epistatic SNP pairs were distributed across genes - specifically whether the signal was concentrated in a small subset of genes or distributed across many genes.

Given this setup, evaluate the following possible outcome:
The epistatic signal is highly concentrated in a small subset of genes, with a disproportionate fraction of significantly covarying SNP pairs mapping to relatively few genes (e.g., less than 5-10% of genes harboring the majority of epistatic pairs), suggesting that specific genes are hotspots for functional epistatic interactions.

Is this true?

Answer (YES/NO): YES